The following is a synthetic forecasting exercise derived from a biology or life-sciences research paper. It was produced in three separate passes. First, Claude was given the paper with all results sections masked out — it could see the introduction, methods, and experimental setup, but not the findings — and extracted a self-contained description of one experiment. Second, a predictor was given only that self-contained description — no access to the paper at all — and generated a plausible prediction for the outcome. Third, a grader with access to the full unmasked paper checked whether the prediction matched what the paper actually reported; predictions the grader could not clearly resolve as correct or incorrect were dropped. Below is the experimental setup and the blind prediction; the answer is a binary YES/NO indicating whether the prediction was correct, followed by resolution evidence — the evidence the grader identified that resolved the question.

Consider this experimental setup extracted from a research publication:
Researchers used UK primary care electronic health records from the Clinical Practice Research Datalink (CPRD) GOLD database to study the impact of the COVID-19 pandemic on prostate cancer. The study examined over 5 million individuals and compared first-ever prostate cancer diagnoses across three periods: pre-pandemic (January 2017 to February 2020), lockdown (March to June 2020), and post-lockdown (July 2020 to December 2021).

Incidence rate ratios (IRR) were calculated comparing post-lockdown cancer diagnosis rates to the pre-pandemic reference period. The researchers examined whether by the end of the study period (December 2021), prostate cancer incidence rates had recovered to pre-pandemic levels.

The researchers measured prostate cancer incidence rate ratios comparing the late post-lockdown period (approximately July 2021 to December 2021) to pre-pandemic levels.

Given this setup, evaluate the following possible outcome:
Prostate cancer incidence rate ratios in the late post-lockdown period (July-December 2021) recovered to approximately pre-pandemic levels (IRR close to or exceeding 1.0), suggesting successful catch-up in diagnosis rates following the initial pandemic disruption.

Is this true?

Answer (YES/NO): NO